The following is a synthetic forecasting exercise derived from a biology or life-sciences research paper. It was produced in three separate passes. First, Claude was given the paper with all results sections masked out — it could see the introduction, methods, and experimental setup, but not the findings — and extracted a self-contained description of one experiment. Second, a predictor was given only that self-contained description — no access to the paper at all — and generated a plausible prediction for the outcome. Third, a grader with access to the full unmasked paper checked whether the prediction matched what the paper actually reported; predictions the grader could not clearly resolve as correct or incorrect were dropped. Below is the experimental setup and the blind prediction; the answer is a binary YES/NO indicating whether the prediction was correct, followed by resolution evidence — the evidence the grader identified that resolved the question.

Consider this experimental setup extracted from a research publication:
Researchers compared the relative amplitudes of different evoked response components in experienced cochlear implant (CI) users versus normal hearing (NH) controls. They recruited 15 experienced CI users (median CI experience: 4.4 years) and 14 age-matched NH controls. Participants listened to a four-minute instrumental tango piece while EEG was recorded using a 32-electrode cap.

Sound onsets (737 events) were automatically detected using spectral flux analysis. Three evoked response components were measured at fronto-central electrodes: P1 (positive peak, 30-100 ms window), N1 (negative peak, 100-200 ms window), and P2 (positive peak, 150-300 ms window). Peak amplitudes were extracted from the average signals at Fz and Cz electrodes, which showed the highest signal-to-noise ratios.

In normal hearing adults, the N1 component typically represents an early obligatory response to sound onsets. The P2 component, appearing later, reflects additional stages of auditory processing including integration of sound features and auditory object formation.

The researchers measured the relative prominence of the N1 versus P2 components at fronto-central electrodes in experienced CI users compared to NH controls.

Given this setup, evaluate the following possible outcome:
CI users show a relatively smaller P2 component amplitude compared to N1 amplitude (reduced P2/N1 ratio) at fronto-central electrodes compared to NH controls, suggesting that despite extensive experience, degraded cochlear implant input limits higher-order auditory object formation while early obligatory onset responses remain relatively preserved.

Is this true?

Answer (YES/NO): NO